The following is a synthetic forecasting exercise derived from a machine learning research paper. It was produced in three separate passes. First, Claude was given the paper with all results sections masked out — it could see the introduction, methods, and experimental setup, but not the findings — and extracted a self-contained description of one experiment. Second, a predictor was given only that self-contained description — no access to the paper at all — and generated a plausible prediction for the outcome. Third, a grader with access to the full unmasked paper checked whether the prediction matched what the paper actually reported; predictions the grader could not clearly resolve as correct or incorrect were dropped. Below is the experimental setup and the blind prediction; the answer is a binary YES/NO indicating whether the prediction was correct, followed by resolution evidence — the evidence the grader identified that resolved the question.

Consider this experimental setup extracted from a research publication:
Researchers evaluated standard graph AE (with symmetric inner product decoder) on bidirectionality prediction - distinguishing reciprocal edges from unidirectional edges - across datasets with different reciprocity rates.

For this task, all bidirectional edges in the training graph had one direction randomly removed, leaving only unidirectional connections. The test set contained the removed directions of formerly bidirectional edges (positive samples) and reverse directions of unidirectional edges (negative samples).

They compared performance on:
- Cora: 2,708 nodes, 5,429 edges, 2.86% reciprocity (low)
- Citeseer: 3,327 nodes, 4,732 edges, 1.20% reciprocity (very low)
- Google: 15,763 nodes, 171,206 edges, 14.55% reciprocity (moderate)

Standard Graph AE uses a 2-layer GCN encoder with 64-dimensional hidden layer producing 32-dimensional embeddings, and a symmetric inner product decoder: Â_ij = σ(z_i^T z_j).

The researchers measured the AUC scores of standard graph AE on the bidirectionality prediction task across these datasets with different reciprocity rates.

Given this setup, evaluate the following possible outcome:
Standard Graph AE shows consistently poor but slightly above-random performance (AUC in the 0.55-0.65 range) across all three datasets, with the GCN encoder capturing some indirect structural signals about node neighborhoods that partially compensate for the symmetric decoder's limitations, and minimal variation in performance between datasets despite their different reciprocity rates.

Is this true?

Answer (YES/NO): NO